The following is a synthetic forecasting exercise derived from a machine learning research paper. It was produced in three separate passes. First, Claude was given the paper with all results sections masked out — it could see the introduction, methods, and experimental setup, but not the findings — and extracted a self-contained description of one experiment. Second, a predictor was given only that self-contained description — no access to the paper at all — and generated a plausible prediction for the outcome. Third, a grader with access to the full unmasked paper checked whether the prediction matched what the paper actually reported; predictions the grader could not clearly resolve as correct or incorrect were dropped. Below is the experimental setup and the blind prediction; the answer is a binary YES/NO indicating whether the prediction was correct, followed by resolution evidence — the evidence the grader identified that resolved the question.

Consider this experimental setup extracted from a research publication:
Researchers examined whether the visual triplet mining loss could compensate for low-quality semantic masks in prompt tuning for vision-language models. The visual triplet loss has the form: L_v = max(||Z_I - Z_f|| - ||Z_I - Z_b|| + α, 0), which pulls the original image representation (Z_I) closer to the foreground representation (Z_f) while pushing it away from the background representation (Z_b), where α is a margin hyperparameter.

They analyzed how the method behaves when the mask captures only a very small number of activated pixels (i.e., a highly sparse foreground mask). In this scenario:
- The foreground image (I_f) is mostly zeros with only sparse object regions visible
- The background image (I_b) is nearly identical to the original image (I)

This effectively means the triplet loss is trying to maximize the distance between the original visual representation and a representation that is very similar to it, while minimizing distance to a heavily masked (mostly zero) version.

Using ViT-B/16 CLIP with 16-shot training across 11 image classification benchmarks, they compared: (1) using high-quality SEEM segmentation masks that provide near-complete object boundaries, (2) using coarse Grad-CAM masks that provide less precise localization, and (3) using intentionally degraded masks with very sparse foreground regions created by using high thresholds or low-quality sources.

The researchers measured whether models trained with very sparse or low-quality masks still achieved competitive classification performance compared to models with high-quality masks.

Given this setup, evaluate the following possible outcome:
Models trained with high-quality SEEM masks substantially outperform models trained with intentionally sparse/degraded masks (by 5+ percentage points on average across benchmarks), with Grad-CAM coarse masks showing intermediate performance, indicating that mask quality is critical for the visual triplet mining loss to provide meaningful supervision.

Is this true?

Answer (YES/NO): NO